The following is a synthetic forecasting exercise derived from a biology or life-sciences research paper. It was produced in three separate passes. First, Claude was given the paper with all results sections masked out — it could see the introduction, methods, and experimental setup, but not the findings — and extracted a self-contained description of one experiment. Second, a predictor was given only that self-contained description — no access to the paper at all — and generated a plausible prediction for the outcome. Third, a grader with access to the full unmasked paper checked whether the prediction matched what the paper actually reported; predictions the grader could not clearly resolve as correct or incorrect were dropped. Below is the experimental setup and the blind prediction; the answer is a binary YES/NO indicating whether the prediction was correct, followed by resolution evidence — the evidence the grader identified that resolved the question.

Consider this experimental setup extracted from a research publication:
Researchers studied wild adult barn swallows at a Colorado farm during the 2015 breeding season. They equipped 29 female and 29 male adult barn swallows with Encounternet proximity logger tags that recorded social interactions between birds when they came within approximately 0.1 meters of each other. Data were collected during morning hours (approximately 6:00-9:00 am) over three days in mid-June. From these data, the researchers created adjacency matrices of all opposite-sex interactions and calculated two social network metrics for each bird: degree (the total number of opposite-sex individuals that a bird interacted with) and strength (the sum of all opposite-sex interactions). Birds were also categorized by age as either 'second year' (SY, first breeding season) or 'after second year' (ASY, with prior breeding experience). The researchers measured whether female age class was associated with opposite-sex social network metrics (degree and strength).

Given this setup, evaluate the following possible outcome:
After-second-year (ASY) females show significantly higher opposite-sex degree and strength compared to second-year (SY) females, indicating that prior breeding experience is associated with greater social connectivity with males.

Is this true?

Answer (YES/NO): NO